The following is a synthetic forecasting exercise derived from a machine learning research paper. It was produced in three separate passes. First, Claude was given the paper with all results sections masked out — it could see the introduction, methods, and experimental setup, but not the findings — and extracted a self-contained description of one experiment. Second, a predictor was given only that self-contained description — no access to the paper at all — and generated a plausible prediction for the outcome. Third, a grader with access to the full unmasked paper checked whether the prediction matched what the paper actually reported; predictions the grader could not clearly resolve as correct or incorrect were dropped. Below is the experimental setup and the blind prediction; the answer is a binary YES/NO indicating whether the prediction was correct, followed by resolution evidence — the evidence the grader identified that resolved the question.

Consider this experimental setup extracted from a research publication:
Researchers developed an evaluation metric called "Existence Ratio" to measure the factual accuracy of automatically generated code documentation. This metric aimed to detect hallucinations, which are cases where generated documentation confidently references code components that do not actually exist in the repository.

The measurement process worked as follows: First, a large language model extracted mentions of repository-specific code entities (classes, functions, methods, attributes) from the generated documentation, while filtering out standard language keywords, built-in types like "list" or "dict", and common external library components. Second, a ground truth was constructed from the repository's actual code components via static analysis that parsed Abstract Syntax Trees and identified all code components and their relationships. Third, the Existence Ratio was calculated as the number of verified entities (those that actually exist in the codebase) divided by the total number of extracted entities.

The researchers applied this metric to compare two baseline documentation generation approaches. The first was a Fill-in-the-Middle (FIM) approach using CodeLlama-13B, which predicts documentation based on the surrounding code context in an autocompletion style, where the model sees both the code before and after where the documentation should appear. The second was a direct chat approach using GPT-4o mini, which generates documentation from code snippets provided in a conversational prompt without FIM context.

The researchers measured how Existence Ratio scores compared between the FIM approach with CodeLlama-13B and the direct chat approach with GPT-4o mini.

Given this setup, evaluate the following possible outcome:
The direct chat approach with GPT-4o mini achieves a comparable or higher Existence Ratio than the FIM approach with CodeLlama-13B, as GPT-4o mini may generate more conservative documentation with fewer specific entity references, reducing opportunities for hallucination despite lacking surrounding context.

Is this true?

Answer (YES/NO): YES